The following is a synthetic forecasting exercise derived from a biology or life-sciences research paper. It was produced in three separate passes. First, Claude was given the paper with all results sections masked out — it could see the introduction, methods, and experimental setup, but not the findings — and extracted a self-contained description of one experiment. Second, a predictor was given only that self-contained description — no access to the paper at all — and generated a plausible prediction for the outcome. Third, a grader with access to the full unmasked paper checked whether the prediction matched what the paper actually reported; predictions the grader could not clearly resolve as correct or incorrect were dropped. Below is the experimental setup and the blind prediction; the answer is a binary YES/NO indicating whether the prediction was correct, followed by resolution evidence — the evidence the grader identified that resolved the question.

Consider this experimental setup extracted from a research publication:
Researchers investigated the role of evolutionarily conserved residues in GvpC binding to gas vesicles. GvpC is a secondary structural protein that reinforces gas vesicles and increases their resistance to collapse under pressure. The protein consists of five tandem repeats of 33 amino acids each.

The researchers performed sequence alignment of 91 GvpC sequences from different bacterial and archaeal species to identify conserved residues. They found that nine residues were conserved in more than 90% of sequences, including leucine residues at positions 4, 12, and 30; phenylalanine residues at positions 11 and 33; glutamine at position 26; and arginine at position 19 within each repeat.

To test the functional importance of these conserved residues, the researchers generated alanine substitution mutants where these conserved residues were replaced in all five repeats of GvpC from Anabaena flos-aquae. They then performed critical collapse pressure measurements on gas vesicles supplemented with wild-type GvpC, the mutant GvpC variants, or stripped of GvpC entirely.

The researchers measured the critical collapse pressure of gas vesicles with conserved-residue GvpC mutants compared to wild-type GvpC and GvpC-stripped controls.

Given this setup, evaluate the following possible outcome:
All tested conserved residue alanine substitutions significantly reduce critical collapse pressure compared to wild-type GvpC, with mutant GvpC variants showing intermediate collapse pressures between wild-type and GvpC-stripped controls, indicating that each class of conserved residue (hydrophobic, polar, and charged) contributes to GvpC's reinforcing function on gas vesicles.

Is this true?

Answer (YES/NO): NO